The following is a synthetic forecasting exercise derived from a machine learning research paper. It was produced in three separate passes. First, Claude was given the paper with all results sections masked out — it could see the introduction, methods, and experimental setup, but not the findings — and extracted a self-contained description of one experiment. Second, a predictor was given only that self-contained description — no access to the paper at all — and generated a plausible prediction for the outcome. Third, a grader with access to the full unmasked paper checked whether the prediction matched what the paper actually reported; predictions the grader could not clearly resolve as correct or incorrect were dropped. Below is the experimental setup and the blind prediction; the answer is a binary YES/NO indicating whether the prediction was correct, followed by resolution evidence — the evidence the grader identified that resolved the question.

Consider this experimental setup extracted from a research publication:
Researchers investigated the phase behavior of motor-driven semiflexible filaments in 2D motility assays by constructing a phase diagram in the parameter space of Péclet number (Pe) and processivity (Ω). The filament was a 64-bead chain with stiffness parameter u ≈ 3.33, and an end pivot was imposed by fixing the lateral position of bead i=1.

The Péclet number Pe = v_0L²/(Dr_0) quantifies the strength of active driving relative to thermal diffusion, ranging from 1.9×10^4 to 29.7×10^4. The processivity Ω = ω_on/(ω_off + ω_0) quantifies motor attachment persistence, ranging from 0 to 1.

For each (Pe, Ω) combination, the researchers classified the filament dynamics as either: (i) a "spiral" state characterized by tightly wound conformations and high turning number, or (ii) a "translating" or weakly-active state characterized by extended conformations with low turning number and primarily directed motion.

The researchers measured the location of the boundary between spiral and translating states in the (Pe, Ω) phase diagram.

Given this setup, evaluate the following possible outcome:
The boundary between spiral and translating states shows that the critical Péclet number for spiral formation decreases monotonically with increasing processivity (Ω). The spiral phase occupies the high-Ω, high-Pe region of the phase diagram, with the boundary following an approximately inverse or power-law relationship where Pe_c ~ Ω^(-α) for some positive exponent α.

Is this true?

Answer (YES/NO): NO